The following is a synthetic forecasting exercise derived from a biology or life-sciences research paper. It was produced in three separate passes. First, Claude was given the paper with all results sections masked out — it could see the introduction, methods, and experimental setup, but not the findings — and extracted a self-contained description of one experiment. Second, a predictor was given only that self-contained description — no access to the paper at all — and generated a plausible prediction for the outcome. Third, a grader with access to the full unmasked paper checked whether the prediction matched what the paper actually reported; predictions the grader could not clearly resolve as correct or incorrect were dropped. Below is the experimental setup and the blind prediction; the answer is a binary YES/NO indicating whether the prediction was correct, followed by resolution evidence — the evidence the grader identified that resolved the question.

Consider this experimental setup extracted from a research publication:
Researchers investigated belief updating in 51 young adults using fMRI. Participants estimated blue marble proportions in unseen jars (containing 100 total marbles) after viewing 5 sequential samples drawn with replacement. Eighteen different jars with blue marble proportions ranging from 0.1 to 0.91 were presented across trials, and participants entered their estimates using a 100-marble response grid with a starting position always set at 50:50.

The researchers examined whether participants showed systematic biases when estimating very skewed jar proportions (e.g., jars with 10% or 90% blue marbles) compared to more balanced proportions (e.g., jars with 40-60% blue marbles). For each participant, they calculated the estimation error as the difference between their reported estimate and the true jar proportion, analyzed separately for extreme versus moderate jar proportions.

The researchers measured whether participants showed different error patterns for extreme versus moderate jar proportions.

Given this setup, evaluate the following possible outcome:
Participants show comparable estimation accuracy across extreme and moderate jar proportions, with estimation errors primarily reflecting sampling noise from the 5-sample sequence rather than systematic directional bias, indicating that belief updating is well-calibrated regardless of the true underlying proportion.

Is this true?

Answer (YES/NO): NO